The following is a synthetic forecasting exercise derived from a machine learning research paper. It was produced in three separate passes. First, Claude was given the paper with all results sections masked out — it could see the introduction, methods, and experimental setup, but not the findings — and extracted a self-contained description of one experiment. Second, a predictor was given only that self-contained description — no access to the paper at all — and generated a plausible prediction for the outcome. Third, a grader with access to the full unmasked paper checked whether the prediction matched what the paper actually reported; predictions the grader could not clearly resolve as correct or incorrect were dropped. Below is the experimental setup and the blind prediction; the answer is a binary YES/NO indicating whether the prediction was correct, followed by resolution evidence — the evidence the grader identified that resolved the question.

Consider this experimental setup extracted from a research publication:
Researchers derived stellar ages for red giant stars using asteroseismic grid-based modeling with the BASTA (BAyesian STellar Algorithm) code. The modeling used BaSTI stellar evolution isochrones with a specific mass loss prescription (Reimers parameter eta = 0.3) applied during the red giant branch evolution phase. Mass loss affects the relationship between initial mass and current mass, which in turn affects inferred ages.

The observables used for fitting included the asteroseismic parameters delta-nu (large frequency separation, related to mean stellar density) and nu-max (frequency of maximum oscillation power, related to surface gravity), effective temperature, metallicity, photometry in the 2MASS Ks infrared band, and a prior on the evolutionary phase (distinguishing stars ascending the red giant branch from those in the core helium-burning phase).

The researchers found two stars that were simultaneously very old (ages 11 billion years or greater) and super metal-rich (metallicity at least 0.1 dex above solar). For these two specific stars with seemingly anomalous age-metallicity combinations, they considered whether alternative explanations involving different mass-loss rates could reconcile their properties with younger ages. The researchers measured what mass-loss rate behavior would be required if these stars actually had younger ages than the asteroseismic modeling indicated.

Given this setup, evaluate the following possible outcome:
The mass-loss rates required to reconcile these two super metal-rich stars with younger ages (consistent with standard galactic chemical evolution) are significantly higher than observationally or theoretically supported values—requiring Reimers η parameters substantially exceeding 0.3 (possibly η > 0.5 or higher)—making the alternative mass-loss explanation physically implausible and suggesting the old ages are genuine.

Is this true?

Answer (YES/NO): YES